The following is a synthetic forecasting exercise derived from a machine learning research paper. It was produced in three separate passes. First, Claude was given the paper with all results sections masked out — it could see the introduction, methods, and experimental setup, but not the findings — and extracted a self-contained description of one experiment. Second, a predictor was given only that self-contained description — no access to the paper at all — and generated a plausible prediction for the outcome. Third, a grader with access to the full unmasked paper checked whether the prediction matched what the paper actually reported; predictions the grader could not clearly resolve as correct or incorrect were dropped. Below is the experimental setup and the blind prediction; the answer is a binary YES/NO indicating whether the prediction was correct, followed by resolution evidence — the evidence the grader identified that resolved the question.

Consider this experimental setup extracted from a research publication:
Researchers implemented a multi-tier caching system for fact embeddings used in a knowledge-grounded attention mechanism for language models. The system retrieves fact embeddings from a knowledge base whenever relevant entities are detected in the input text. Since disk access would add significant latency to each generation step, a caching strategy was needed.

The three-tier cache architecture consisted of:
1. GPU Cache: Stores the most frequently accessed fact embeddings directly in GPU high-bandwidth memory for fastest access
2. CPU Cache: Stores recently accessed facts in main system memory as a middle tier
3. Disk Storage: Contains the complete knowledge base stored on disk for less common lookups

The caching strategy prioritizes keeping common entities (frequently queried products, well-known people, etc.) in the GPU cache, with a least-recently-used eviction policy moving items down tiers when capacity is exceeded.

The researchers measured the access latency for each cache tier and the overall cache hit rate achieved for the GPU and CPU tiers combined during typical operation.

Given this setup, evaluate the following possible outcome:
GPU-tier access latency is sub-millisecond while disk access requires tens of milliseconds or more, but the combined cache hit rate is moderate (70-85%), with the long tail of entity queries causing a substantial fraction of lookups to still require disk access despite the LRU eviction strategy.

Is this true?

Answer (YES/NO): NO